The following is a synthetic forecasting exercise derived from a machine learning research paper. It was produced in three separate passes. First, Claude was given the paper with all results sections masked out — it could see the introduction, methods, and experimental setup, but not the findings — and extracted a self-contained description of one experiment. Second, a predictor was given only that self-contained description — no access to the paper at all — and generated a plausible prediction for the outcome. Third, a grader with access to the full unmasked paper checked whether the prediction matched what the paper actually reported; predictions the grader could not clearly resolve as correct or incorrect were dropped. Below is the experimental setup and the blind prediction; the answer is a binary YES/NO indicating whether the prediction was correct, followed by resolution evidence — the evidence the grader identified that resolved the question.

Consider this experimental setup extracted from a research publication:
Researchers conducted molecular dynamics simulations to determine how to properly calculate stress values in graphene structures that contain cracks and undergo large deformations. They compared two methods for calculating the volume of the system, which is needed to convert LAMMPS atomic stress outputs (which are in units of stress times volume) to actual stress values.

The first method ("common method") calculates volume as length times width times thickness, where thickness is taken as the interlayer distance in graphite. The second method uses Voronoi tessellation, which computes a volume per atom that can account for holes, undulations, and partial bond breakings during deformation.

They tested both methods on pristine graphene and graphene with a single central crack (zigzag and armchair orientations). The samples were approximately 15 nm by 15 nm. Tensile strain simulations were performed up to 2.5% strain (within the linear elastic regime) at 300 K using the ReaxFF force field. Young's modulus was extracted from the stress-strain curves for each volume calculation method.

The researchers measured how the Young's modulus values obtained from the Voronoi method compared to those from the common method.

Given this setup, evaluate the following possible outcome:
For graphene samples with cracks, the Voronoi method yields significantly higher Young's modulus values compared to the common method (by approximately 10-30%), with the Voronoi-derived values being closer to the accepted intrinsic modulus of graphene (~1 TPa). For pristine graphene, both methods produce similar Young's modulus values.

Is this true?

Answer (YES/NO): NO